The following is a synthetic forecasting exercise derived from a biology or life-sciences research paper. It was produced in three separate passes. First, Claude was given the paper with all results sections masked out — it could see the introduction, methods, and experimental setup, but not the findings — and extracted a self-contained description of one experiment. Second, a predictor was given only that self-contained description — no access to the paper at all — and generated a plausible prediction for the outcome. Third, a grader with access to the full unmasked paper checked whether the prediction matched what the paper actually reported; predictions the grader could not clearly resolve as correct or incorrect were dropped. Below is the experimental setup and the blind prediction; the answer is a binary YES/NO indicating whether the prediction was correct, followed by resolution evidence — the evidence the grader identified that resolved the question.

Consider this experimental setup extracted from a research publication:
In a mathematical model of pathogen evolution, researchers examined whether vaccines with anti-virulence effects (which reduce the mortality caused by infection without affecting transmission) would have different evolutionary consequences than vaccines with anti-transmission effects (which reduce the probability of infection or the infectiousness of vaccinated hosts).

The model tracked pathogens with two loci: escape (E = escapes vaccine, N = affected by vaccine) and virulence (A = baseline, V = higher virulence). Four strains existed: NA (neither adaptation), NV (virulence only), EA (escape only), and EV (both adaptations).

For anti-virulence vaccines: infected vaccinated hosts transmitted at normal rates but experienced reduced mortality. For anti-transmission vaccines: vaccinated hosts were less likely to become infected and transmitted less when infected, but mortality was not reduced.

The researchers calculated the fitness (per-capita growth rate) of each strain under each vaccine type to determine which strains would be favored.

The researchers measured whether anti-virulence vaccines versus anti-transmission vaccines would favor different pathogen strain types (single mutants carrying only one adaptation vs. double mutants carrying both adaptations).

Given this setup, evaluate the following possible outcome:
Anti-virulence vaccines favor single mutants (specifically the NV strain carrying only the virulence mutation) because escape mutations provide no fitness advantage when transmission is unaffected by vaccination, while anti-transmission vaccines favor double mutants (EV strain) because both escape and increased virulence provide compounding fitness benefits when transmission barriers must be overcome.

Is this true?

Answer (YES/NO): NO